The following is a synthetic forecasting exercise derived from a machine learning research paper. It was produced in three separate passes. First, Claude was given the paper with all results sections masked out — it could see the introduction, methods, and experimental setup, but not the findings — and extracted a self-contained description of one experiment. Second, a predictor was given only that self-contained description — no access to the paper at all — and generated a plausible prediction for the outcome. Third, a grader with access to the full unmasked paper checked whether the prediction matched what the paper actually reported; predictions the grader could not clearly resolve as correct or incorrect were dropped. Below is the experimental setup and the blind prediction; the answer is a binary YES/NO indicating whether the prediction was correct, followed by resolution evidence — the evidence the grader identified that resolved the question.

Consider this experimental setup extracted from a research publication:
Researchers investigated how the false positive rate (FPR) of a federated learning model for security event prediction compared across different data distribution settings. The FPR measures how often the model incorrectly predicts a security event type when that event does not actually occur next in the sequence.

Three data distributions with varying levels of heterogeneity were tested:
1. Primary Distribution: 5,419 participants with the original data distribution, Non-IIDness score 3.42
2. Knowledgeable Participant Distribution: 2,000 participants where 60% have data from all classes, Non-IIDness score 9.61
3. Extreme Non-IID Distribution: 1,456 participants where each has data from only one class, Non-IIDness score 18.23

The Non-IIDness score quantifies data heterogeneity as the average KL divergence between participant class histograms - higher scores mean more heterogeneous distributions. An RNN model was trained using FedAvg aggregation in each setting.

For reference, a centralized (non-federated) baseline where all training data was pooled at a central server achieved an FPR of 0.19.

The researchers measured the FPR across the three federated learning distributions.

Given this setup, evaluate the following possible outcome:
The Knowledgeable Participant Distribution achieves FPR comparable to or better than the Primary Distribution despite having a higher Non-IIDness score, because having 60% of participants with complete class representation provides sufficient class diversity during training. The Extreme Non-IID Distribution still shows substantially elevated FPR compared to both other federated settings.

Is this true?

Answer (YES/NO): NO